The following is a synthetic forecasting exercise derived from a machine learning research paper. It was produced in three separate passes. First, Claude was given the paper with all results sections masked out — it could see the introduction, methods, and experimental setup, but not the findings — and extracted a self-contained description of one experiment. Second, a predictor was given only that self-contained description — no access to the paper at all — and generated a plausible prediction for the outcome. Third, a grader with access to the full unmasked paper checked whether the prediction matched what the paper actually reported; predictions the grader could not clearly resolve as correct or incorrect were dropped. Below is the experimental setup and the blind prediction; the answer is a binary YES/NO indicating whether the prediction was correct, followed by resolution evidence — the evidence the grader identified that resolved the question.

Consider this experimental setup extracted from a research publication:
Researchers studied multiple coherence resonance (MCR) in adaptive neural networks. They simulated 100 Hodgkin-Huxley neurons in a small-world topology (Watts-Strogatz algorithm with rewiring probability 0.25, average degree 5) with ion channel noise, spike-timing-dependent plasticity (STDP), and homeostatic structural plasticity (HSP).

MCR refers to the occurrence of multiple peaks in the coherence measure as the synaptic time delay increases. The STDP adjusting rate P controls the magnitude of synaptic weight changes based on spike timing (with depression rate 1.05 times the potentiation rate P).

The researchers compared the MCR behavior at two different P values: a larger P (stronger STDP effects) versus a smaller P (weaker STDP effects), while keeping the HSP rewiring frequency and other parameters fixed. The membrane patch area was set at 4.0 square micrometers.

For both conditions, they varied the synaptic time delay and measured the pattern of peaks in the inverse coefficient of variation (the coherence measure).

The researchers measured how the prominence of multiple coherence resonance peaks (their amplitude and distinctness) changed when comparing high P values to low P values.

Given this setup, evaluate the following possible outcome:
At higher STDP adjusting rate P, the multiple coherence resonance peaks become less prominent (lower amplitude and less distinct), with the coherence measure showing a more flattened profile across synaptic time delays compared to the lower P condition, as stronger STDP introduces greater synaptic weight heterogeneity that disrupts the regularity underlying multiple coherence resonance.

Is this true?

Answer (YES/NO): YES